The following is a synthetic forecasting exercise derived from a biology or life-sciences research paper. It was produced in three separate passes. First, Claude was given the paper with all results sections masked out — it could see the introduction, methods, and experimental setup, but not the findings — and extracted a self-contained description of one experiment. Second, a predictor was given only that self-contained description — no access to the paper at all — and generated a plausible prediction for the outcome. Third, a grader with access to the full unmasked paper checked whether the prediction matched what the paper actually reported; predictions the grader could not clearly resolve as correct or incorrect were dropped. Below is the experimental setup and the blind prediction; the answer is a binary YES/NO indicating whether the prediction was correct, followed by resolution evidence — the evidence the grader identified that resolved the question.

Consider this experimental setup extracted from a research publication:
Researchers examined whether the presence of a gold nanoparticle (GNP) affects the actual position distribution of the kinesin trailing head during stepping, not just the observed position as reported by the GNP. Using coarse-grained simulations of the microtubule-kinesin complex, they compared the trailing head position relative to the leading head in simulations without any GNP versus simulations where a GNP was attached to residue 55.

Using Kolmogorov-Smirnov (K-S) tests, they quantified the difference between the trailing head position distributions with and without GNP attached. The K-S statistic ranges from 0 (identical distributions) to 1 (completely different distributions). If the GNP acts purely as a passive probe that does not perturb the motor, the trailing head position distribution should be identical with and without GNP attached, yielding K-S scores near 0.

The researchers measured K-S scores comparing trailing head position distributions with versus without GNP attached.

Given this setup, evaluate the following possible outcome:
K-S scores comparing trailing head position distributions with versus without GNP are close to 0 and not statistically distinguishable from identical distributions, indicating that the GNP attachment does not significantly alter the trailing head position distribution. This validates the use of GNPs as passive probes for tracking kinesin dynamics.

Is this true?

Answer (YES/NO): NO